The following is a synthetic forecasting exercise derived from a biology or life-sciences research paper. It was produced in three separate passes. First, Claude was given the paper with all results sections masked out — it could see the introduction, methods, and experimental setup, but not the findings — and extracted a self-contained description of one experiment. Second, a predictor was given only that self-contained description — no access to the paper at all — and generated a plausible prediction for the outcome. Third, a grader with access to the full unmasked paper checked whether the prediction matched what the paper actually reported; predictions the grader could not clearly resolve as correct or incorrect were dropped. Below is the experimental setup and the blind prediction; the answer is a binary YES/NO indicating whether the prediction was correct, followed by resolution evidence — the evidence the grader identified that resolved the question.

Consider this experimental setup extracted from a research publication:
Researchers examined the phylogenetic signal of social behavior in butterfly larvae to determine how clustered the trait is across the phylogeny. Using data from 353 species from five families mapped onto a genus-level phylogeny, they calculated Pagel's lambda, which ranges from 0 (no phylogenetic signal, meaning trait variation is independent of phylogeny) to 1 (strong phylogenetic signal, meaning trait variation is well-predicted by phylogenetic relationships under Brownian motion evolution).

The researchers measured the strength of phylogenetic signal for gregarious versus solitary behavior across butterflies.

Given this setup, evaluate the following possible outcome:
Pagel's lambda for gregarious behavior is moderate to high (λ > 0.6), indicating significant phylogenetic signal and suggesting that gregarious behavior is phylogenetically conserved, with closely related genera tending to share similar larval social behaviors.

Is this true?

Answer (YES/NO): YES